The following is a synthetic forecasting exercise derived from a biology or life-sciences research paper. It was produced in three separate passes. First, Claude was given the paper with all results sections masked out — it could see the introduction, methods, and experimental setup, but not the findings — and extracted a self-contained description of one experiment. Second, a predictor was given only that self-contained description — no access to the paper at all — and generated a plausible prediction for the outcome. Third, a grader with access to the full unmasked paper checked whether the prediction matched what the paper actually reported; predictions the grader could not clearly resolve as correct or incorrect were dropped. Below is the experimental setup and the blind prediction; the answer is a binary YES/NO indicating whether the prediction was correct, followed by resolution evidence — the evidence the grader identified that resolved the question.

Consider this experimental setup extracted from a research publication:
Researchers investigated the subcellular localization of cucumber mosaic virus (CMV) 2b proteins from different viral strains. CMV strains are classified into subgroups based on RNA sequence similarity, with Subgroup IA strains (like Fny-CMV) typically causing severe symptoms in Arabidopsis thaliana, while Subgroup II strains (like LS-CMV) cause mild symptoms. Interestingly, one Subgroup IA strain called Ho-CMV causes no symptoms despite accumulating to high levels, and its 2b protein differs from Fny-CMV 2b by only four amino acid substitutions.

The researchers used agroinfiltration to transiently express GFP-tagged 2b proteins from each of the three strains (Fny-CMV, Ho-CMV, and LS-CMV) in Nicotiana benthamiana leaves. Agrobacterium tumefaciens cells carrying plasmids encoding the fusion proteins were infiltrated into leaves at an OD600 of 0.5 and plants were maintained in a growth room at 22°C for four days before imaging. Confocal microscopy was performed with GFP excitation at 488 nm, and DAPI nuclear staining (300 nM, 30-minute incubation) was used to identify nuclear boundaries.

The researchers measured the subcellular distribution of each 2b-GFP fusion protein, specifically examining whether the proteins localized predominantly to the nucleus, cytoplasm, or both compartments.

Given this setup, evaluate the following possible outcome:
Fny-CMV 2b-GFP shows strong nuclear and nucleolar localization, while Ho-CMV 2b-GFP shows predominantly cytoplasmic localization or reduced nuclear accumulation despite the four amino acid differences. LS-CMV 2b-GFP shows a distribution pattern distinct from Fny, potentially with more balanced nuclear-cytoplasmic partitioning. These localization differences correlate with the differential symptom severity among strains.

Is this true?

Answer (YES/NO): NO